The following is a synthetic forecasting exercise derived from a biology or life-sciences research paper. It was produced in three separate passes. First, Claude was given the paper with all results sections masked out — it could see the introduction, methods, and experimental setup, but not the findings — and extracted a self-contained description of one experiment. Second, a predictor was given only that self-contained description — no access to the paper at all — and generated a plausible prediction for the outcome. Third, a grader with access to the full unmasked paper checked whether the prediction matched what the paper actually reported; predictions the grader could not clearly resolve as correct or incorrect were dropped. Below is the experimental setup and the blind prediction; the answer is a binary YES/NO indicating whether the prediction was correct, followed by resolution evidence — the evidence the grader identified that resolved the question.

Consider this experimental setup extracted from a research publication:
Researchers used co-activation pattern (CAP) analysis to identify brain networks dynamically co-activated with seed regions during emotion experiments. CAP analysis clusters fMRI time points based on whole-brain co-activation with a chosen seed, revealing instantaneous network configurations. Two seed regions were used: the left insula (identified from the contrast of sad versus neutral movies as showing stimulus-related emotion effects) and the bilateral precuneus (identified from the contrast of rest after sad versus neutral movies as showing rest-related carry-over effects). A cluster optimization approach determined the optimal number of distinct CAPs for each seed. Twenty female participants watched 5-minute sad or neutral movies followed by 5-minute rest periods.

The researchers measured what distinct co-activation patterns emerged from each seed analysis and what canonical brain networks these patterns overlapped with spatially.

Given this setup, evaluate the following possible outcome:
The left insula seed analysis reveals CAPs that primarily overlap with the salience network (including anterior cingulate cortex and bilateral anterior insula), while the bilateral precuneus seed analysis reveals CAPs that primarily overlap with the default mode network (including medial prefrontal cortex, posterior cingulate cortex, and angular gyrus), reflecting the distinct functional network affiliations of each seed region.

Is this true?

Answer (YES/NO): NO